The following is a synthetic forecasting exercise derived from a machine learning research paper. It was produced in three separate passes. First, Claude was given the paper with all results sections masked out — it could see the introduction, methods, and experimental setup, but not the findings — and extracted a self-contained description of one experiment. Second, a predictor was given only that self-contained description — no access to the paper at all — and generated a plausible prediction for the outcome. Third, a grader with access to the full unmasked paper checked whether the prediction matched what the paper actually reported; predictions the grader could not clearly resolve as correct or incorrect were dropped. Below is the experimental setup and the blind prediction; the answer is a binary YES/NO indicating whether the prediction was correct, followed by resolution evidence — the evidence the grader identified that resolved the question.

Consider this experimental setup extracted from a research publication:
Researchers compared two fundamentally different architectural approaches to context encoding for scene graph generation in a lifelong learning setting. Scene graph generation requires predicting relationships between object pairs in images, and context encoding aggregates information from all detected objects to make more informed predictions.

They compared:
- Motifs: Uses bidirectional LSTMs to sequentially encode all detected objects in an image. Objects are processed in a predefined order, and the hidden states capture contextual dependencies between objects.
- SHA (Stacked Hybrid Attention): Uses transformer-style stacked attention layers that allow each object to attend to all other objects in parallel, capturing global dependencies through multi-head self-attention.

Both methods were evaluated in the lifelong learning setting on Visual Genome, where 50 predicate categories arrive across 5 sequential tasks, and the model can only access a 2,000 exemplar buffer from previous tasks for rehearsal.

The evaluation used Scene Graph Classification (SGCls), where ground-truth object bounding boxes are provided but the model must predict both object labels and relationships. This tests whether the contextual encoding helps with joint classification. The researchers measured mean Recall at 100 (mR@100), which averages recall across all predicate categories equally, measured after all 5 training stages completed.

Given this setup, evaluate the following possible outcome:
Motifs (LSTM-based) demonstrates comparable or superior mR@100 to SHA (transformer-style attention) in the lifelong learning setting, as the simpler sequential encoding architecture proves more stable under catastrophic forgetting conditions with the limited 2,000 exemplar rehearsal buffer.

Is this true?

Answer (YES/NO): NO